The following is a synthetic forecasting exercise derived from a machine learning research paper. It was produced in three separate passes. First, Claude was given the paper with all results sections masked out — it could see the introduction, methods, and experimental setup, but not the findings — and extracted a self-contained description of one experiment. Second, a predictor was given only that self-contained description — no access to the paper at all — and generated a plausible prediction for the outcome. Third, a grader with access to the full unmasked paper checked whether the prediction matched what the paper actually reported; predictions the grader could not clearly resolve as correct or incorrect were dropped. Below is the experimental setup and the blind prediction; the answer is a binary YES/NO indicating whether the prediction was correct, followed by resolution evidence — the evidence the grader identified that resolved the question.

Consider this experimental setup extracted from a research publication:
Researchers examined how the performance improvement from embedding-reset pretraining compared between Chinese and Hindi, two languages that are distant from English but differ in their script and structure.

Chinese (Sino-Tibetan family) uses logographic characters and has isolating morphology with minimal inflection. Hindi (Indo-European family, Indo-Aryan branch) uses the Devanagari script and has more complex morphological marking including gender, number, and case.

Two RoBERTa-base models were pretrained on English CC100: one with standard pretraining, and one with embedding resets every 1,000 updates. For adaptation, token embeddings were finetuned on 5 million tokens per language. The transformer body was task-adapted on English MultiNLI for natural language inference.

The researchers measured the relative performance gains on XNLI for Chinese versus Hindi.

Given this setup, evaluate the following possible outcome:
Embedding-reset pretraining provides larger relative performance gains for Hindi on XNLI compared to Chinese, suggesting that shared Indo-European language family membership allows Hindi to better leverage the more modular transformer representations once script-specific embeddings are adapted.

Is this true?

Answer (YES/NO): YES